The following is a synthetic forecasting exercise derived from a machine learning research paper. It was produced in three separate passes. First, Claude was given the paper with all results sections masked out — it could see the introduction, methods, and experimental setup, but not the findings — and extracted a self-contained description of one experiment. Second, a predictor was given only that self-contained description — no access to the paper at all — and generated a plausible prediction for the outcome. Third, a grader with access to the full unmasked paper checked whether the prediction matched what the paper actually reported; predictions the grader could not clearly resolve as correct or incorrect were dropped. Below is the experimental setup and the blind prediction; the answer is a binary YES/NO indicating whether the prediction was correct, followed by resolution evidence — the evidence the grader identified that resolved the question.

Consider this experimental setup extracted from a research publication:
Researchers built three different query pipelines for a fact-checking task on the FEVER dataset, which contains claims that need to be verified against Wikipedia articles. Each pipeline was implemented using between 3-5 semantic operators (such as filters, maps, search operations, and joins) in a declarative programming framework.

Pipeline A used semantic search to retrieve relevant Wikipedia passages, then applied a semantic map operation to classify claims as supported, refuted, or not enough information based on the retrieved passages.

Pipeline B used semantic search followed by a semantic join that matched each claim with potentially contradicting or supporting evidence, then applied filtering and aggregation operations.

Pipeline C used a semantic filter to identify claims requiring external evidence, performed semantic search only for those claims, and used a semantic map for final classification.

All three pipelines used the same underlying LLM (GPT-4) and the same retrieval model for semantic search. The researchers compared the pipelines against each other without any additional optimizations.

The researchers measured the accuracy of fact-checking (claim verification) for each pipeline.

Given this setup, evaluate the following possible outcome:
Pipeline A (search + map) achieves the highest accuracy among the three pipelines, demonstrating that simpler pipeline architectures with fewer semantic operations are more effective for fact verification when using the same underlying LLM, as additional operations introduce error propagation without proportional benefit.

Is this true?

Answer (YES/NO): NO